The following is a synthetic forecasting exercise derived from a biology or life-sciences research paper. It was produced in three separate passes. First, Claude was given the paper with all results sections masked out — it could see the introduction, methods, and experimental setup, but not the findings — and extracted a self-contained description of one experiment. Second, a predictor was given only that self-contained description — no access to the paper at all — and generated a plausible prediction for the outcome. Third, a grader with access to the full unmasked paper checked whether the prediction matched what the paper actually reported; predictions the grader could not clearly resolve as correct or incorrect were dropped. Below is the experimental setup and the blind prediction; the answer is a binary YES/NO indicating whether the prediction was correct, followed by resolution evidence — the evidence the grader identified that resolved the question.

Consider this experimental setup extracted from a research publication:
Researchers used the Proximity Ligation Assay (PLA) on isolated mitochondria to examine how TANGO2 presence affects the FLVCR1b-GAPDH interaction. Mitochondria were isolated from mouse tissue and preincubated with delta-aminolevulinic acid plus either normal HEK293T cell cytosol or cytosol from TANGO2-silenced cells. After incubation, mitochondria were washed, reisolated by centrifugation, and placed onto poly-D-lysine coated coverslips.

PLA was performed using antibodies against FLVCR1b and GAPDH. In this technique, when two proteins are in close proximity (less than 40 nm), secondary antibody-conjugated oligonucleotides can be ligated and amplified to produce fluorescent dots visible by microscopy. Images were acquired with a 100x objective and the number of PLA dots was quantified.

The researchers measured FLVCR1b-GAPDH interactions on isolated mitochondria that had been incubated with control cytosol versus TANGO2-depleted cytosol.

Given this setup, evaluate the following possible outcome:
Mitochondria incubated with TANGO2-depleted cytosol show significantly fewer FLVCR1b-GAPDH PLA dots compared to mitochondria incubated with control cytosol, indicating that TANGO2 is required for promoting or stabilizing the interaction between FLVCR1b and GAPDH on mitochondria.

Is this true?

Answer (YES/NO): NO